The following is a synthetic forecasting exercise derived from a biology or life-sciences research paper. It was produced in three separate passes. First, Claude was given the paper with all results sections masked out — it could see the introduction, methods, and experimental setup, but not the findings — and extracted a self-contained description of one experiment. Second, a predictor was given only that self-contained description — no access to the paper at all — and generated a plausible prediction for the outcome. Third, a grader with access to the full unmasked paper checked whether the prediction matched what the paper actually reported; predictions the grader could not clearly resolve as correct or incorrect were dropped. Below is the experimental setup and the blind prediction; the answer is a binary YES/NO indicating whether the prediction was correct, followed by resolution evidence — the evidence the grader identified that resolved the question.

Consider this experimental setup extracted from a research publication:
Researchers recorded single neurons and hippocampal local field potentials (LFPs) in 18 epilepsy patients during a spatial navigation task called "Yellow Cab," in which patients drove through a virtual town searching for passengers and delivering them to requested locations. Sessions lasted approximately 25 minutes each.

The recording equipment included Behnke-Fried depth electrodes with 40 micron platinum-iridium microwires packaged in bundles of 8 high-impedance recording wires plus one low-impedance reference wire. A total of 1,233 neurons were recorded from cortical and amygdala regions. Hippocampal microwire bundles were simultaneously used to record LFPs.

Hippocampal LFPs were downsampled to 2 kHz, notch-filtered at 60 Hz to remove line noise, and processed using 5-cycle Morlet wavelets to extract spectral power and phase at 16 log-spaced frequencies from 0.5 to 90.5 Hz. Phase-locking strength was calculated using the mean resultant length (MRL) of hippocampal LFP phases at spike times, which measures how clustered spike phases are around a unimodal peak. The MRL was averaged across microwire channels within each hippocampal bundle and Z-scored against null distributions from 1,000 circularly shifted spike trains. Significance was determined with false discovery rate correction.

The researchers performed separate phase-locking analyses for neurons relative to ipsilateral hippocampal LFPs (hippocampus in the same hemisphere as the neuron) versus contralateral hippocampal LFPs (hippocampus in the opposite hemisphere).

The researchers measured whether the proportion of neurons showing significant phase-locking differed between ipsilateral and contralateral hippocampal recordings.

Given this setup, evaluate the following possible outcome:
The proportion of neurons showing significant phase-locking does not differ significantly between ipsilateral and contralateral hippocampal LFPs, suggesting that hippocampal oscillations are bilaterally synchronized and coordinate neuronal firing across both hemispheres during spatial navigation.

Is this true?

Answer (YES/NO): NO